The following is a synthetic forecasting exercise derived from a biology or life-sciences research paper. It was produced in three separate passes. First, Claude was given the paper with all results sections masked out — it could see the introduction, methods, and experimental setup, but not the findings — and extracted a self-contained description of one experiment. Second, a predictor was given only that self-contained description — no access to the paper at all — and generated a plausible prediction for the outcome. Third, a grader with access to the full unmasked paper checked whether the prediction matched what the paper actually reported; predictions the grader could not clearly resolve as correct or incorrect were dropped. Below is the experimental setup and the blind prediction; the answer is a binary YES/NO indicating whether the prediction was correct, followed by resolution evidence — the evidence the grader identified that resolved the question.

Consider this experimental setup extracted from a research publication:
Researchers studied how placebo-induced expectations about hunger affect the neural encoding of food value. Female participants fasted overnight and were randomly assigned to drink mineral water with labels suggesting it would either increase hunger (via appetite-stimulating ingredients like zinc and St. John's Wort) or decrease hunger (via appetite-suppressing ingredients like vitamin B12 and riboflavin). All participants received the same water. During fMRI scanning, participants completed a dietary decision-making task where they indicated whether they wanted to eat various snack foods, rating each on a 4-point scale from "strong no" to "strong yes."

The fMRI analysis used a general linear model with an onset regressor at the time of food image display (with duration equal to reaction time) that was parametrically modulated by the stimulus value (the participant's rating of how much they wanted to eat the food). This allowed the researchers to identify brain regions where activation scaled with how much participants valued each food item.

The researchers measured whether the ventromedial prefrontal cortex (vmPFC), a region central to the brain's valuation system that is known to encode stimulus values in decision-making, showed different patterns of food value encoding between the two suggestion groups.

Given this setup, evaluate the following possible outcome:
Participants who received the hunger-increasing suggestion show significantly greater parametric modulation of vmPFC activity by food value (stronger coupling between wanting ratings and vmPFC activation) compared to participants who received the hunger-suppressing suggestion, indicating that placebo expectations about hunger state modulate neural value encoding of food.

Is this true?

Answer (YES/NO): YES